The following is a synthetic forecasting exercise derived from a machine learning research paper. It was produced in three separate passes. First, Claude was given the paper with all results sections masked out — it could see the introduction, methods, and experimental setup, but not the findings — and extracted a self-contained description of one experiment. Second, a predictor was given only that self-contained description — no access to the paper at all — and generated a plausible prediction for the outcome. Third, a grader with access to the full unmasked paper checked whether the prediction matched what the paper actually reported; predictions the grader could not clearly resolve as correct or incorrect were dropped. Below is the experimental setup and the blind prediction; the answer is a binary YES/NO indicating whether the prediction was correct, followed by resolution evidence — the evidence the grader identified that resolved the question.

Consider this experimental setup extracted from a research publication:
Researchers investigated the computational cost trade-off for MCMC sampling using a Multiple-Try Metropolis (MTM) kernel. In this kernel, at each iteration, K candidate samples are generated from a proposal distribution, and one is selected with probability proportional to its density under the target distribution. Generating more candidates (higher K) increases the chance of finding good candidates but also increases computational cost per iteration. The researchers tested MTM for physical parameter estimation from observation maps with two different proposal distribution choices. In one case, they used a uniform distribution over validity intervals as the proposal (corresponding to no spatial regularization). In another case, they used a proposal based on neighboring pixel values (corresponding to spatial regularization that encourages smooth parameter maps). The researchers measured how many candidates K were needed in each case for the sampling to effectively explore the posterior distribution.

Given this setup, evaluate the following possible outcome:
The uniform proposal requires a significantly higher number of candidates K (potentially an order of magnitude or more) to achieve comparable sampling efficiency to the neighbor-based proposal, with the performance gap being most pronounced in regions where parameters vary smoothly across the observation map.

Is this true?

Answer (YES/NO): NO